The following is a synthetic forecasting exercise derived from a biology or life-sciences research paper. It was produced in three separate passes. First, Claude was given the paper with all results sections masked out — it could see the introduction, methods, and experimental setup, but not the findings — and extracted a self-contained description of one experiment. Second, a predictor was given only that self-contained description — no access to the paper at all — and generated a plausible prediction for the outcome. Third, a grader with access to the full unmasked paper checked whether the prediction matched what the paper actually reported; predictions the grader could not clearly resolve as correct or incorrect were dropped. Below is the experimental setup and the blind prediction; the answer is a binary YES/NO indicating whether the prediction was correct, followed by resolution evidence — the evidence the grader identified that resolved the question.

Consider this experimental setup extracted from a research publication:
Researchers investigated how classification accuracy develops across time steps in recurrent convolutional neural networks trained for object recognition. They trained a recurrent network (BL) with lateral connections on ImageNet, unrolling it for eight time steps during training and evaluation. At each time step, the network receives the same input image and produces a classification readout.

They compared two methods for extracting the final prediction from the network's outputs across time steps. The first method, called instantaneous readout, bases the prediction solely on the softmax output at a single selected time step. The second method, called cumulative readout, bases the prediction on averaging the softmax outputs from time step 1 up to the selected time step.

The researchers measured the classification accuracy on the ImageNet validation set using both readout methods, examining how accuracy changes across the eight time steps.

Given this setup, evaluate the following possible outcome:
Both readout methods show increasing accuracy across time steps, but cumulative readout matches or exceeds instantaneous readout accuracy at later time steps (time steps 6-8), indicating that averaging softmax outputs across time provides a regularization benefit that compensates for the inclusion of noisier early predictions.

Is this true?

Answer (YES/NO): NO